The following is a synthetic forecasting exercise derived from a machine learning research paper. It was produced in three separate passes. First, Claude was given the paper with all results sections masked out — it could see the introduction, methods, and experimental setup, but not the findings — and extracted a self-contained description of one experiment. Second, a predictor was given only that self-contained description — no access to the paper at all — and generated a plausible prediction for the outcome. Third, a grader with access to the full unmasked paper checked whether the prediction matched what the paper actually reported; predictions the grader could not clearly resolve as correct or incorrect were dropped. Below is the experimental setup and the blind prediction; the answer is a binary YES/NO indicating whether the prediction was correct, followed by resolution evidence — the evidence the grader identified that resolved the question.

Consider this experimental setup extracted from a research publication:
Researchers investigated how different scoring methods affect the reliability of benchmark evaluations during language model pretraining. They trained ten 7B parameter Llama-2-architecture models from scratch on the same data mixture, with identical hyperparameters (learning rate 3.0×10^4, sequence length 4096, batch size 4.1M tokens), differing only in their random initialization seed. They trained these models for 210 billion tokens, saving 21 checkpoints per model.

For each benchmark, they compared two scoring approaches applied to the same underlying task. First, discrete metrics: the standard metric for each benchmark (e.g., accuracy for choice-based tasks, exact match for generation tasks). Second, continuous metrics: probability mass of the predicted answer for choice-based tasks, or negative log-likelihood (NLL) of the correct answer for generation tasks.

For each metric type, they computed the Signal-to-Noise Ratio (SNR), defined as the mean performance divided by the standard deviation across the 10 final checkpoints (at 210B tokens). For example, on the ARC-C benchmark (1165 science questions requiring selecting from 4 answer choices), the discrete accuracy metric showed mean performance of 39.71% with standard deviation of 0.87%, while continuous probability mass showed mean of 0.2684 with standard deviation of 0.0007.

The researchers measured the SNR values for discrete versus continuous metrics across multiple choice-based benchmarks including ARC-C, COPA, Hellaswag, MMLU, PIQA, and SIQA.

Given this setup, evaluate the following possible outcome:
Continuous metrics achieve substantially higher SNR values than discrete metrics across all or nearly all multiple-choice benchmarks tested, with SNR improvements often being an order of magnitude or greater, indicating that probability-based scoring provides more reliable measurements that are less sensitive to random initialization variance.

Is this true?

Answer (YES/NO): NO